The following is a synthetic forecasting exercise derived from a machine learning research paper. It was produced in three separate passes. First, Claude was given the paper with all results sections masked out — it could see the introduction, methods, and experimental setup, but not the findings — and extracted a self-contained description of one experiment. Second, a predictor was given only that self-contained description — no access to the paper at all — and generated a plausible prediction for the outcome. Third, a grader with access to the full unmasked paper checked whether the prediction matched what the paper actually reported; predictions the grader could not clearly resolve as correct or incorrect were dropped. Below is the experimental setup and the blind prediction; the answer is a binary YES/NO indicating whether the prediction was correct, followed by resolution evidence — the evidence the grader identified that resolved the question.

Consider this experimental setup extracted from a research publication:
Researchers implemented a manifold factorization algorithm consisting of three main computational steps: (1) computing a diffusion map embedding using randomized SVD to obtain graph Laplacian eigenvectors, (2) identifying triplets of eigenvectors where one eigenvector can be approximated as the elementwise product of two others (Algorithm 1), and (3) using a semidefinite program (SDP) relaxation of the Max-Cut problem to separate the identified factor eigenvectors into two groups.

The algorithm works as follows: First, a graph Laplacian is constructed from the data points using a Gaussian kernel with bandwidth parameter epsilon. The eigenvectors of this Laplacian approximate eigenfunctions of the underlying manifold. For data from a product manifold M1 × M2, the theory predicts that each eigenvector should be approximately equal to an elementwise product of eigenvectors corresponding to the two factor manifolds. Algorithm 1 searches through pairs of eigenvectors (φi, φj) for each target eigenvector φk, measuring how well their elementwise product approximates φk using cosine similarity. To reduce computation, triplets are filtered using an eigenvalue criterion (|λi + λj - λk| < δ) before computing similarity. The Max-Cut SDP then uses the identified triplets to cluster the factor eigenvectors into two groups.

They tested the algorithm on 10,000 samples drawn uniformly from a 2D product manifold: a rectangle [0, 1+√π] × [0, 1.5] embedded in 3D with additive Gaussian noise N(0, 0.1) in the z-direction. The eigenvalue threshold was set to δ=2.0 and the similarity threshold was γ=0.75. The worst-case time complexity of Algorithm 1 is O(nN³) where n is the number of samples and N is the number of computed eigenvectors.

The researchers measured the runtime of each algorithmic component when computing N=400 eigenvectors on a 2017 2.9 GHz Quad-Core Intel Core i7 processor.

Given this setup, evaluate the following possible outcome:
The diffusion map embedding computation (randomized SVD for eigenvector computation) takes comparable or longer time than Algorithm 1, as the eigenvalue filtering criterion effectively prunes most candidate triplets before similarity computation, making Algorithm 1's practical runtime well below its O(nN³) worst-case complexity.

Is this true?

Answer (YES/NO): NO